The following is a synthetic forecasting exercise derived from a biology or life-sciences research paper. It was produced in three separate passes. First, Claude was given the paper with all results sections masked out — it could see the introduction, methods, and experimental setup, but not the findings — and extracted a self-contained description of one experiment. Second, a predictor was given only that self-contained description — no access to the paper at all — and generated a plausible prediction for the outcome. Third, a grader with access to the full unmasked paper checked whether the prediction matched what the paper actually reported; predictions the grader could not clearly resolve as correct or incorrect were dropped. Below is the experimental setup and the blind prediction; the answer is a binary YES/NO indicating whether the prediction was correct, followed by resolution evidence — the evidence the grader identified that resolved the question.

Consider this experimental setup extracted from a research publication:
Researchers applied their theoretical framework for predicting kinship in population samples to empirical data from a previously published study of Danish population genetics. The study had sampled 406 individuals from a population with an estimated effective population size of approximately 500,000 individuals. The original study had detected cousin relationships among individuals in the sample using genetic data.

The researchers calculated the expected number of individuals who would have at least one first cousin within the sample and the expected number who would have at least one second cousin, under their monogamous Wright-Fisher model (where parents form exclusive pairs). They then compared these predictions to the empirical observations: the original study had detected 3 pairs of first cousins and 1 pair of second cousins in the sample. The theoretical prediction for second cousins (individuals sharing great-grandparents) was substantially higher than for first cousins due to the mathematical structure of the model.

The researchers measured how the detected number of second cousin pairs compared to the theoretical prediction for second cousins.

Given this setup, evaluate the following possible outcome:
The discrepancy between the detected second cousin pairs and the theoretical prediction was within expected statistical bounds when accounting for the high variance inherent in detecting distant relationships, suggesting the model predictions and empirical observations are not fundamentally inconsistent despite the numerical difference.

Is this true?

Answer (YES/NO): NO